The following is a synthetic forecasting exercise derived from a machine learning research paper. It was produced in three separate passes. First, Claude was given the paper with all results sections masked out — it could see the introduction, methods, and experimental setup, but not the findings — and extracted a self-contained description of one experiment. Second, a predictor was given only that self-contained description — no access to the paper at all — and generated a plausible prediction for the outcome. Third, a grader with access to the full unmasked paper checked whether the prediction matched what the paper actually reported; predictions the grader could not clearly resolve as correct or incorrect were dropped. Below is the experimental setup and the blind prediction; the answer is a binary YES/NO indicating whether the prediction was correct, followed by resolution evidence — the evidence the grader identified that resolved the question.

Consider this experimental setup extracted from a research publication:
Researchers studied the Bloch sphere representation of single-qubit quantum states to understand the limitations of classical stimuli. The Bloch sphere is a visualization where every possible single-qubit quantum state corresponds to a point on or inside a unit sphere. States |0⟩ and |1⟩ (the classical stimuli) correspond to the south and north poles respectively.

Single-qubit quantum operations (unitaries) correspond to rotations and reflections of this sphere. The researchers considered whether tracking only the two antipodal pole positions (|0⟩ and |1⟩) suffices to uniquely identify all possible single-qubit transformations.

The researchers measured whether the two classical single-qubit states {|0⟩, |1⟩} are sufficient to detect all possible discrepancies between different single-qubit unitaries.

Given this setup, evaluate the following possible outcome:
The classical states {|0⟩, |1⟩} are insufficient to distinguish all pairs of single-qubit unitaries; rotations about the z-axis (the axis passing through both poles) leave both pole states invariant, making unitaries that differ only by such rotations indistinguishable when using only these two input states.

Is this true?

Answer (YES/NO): YES